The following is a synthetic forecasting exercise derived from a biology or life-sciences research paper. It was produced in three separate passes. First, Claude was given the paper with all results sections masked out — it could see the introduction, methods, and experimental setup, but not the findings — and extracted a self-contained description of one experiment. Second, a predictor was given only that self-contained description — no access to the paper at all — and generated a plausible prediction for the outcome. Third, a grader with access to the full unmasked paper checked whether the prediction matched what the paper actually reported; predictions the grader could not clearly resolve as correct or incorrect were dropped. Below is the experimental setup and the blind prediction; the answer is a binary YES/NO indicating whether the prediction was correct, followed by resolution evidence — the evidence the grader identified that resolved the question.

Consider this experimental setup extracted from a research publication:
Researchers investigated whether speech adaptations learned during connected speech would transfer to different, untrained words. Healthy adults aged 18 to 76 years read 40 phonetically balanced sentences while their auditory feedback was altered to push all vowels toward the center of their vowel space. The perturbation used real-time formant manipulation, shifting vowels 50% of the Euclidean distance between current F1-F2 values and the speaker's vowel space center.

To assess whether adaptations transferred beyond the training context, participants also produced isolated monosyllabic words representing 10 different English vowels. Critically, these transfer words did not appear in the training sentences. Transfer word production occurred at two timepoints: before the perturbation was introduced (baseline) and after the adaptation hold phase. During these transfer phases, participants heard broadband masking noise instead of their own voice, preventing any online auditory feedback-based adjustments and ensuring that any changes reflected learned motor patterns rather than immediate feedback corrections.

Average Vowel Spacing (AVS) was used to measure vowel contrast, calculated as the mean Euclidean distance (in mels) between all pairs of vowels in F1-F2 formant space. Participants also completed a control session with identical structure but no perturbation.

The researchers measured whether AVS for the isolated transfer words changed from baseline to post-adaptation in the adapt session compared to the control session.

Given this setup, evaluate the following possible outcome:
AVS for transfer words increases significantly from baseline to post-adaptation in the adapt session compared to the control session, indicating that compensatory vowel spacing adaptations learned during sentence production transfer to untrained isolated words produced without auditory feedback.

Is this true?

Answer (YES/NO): YES